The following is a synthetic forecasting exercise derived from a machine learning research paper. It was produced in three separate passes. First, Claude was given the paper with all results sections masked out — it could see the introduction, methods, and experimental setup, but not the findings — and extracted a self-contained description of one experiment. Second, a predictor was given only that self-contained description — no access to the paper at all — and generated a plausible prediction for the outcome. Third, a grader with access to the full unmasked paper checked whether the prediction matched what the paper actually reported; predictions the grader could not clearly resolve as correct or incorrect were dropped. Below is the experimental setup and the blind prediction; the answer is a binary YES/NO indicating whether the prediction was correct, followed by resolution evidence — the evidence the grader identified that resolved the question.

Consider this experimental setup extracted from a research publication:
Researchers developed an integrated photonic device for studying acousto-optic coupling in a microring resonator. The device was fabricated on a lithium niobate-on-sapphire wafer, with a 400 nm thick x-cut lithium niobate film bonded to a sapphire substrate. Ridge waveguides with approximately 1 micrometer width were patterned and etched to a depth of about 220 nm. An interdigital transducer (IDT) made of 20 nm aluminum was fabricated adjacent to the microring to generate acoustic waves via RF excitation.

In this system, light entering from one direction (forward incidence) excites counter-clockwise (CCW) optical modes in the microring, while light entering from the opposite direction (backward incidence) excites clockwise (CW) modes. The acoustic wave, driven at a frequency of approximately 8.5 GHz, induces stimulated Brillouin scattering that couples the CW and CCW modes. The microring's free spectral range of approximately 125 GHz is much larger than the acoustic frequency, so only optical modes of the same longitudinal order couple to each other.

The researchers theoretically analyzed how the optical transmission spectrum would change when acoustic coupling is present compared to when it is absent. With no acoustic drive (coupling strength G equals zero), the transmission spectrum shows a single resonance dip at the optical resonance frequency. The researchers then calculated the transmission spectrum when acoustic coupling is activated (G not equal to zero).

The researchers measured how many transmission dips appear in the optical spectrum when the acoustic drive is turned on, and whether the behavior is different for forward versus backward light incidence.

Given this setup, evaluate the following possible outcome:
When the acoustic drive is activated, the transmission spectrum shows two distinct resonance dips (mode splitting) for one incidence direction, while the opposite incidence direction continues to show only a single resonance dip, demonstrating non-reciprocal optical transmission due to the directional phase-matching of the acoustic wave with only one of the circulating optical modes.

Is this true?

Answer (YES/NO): NO